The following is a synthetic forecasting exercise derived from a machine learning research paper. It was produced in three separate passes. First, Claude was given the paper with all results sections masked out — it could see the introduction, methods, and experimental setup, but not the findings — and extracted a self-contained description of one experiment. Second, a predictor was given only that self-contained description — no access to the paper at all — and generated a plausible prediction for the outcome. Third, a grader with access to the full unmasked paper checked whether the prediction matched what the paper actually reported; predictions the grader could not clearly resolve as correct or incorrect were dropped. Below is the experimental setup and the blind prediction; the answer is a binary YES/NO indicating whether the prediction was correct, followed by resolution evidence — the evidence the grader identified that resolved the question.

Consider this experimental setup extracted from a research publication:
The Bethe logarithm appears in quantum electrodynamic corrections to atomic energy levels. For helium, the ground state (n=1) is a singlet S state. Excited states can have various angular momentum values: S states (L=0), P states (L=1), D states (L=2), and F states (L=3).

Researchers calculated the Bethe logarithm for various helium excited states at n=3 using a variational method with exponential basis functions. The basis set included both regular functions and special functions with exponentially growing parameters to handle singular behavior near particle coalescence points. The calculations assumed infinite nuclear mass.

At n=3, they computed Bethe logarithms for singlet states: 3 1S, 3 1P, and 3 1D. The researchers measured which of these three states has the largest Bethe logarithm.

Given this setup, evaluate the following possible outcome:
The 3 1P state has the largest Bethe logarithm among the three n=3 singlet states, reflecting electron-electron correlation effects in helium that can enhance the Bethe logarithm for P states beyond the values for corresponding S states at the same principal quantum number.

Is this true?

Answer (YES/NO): NO